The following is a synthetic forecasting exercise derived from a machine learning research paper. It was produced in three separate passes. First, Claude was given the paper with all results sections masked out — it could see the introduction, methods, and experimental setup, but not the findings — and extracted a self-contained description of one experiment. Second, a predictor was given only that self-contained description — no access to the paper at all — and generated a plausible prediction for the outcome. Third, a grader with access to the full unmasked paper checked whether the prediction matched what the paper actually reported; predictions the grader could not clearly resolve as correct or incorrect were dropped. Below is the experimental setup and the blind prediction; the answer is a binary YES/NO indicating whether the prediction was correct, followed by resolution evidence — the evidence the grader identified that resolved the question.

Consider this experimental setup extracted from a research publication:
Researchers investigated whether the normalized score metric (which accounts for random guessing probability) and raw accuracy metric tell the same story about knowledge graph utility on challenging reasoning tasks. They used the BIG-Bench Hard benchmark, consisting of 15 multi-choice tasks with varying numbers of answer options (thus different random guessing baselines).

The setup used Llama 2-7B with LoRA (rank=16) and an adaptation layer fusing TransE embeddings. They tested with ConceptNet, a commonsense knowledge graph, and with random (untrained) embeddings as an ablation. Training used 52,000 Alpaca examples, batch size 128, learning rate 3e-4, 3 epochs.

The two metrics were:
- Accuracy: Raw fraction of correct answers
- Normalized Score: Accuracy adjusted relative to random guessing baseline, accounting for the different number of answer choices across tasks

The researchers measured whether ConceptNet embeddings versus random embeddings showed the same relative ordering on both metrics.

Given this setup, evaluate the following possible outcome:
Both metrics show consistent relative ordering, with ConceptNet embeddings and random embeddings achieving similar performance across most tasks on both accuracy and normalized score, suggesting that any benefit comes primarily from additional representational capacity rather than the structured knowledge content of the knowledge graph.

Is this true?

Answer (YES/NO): NO